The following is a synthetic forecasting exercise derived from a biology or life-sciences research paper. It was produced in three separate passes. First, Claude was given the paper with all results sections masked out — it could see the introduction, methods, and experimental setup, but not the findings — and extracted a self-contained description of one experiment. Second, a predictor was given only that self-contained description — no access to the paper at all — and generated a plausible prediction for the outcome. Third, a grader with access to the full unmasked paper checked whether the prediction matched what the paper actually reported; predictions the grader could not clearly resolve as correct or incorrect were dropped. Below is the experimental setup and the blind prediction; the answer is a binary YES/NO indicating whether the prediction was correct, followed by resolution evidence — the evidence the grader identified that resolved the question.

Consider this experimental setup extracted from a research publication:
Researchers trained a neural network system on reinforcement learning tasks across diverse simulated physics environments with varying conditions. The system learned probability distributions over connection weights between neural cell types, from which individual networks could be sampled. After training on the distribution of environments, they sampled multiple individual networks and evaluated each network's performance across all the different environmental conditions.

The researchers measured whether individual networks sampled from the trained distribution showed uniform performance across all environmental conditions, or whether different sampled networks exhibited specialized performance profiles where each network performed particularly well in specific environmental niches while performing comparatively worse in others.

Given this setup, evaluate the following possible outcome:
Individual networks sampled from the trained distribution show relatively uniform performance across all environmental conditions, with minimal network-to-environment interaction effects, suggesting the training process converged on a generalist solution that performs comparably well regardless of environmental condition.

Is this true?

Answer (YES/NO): NO